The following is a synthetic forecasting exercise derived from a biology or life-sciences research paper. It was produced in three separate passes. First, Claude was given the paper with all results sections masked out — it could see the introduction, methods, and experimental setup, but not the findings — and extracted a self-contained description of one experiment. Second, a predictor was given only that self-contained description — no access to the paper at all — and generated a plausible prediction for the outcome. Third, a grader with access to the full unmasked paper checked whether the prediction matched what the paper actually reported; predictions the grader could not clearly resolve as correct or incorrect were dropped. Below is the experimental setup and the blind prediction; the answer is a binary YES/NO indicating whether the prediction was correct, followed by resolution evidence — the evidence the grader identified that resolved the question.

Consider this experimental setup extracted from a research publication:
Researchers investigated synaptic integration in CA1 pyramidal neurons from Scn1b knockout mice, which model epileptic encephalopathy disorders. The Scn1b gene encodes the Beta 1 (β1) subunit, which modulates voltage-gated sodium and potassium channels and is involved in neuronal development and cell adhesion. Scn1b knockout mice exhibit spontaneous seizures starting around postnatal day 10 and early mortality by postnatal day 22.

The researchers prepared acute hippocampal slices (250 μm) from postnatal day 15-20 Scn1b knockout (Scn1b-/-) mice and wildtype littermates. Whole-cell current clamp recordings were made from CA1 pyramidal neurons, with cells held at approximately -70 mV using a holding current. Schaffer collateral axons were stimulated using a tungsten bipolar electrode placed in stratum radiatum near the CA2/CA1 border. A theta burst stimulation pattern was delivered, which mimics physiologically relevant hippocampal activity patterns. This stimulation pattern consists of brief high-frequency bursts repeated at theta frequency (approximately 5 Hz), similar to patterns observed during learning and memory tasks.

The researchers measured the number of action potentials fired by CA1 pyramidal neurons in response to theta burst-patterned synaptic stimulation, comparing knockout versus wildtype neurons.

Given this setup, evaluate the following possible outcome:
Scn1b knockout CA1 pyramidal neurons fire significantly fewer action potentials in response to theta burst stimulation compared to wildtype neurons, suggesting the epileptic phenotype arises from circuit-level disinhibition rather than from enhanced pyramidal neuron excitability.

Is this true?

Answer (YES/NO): NO